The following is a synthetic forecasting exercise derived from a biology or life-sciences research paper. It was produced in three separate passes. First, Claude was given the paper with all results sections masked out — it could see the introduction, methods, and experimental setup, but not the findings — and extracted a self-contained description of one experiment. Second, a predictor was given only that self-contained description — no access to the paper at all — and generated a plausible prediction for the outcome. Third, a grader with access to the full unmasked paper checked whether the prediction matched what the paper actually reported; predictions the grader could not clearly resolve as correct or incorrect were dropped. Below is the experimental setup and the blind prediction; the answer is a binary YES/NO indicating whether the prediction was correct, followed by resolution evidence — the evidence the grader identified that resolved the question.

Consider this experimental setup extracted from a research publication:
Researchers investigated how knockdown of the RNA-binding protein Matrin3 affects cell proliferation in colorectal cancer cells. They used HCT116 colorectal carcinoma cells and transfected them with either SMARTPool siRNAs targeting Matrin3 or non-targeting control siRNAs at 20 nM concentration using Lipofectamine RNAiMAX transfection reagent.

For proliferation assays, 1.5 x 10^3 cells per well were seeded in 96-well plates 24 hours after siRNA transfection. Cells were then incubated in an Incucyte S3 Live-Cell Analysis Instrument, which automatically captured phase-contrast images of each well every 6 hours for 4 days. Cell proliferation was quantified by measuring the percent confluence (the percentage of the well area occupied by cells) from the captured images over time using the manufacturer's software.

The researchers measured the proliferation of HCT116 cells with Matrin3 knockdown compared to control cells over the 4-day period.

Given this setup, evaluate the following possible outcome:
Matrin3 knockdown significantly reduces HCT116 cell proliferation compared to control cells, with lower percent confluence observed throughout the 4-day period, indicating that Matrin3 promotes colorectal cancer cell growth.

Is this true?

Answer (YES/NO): YES